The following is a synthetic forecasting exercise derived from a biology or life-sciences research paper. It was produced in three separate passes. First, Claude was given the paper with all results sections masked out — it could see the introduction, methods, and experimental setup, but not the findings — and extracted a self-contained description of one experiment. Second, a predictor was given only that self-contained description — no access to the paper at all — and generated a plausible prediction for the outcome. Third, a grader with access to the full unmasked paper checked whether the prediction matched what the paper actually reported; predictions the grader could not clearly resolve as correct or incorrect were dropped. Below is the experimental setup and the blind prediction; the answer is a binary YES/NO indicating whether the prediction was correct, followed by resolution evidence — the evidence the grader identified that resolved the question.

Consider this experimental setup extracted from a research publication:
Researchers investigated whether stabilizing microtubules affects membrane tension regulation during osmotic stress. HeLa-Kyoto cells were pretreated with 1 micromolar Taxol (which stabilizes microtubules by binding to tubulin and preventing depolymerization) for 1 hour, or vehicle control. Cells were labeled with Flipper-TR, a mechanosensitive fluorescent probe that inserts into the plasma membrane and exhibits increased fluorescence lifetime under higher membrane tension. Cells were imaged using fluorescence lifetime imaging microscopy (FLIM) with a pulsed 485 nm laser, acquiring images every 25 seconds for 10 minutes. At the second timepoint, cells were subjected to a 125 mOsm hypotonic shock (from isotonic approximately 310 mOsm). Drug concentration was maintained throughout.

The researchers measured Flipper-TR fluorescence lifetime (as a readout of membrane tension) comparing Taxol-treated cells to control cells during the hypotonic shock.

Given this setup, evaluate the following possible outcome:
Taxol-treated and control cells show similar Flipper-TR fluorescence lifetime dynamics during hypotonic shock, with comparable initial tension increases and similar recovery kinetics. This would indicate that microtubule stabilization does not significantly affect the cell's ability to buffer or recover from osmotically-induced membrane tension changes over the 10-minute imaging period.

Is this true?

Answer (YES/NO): NO